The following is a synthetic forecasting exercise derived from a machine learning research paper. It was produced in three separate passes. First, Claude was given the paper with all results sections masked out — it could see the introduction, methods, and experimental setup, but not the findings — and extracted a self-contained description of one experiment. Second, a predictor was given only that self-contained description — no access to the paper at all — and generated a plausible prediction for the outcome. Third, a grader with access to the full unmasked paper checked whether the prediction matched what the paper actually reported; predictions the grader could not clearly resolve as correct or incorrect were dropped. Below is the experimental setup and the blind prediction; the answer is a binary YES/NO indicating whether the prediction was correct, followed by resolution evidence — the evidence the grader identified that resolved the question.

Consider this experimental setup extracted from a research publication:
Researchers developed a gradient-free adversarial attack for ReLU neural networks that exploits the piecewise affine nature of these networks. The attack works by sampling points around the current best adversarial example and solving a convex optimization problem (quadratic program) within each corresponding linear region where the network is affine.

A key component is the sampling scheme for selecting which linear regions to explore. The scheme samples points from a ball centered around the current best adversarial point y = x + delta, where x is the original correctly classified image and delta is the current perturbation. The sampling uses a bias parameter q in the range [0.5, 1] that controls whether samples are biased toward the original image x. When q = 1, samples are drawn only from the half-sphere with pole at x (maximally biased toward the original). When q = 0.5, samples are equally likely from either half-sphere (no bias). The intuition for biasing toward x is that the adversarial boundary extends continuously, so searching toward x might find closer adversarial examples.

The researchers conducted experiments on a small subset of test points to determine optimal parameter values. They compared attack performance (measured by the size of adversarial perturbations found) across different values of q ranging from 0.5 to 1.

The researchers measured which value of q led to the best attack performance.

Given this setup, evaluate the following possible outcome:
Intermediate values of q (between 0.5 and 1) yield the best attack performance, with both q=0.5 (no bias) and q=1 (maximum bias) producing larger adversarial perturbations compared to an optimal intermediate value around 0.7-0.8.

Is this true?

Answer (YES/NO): NO